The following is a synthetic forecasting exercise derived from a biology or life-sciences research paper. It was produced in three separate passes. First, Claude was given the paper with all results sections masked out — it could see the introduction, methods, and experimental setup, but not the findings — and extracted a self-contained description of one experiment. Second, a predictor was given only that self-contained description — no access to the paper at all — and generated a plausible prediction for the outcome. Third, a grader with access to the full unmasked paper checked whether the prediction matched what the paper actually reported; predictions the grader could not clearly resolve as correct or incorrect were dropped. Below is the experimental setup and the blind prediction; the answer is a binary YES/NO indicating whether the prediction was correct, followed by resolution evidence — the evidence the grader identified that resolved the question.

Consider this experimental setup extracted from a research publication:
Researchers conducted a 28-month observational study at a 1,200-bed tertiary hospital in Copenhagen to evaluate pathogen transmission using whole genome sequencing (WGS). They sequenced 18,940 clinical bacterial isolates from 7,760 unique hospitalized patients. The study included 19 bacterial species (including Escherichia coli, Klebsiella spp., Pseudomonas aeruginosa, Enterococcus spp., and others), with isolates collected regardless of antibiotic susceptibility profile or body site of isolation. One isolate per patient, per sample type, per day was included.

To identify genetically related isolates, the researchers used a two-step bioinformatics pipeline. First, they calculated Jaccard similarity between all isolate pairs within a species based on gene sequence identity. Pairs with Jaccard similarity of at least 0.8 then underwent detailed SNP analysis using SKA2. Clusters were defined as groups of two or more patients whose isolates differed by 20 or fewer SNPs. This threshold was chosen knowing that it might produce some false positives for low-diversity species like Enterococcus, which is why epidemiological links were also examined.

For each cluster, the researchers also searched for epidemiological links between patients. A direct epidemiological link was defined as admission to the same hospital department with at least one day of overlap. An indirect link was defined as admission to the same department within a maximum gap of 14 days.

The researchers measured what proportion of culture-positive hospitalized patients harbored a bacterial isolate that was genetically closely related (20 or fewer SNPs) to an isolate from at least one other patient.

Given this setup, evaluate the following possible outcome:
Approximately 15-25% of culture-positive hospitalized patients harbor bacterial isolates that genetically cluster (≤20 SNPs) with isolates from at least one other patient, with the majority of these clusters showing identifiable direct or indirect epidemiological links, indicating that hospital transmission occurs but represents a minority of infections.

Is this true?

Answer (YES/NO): NO